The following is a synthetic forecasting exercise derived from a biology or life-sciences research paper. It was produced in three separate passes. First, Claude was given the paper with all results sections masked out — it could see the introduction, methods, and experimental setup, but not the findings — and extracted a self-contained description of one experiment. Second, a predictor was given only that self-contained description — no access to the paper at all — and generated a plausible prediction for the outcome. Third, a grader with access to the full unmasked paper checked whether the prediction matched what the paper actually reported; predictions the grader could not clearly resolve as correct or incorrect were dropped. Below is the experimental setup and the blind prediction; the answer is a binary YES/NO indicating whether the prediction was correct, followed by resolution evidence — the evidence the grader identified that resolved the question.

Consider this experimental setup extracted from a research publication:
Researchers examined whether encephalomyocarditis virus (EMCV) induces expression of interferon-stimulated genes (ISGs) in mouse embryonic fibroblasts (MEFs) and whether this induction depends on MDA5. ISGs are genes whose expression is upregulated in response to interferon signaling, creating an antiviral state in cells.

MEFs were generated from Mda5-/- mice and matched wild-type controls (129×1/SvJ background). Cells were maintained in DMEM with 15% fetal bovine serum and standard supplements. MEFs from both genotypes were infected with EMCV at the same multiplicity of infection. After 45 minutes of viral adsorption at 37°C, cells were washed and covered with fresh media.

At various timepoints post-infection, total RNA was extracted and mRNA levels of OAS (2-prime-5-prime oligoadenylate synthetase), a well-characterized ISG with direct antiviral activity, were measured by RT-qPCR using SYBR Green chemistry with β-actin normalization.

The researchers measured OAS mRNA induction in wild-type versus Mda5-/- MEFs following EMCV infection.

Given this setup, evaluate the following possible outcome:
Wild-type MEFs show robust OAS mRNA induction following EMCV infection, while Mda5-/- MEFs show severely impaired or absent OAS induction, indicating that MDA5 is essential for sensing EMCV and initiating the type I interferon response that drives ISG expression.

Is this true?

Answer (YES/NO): NO